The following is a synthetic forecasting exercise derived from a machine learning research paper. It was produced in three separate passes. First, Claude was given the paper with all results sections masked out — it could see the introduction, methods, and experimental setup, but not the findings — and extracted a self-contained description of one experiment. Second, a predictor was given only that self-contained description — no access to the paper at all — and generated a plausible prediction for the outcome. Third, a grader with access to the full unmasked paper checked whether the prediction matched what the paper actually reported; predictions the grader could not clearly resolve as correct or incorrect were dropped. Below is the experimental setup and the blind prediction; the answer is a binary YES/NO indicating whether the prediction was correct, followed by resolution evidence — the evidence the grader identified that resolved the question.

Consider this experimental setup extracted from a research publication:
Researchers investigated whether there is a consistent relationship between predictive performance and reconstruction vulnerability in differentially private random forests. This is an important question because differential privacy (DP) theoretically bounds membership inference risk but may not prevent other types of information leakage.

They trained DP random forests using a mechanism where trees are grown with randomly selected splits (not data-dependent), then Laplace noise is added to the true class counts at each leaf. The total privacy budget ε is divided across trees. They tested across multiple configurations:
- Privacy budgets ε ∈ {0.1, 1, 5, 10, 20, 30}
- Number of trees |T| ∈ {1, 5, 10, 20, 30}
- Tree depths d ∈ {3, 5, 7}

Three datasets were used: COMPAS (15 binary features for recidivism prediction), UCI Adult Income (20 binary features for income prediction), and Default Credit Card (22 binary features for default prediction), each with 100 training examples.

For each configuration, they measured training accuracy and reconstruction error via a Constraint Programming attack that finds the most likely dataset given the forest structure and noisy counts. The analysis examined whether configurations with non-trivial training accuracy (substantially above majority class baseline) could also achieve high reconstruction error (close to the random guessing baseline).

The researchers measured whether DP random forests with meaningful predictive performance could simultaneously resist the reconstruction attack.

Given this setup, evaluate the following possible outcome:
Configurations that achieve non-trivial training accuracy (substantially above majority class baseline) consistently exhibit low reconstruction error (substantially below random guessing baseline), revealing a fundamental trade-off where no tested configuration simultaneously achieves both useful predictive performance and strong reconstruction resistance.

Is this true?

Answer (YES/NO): NO